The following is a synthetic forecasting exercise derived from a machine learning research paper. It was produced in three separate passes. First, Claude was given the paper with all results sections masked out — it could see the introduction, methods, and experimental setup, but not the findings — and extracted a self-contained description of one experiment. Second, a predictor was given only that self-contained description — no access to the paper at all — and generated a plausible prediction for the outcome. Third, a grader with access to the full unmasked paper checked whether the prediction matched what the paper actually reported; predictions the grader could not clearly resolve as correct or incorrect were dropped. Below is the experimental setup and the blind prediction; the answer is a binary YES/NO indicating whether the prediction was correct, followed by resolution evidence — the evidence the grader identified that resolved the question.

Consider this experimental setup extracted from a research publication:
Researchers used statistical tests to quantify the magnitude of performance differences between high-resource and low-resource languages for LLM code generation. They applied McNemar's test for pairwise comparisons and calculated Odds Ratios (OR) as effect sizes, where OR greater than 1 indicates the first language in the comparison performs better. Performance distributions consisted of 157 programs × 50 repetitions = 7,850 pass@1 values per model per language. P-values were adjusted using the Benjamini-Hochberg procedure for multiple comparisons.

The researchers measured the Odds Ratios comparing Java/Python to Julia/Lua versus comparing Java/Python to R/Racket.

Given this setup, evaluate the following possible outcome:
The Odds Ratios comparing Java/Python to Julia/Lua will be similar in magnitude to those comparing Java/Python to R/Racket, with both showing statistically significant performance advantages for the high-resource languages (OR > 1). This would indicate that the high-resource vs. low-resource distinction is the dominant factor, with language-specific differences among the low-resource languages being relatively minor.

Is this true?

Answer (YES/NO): NO